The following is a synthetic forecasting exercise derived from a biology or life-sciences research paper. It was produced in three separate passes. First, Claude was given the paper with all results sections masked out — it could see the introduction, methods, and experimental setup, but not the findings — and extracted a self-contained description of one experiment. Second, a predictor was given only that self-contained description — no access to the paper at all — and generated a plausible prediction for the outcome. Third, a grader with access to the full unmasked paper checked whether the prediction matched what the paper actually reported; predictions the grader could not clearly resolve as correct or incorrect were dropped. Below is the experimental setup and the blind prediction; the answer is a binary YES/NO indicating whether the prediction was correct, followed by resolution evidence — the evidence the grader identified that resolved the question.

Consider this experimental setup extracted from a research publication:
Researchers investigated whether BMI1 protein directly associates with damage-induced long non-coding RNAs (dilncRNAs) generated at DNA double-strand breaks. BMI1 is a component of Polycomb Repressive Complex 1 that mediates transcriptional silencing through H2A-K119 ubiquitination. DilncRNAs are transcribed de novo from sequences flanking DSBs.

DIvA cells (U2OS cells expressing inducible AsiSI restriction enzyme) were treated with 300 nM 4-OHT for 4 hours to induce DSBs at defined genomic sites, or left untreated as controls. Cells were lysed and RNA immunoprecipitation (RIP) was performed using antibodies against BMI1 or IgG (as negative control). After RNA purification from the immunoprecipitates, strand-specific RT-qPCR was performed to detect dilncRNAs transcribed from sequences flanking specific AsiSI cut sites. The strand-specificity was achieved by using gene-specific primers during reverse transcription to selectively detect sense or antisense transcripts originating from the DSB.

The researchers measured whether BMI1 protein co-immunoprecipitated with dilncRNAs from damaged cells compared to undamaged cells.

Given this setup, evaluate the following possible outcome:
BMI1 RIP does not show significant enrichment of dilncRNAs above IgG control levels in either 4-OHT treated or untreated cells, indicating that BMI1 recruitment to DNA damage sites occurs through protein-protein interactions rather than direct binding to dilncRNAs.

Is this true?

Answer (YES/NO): NO